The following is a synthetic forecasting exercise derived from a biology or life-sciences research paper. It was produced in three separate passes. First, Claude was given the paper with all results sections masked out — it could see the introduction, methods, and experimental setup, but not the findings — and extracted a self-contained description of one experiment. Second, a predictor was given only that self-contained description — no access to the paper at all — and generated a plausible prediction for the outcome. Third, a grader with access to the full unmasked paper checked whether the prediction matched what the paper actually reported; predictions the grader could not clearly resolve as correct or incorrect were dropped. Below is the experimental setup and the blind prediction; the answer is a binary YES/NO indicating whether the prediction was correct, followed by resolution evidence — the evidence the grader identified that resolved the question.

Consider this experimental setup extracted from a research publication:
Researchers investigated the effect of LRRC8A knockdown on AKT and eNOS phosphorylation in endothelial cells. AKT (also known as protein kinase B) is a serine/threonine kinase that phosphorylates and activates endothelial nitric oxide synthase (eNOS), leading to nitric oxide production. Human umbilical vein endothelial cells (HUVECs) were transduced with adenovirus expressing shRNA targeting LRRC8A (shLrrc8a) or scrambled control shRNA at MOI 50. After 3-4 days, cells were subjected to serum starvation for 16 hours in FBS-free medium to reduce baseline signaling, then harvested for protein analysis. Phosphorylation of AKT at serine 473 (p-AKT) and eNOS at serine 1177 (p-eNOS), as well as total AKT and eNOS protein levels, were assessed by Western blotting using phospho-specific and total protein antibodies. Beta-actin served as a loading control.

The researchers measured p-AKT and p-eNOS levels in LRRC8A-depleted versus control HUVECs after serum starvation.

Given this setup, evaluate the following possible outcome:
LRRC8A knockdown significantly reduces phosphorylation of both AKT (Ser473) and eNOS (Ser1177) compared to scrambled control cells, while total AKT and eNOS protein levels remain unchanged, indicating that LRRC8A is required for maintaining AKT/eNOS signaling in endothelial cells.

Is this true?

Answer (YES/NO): YES